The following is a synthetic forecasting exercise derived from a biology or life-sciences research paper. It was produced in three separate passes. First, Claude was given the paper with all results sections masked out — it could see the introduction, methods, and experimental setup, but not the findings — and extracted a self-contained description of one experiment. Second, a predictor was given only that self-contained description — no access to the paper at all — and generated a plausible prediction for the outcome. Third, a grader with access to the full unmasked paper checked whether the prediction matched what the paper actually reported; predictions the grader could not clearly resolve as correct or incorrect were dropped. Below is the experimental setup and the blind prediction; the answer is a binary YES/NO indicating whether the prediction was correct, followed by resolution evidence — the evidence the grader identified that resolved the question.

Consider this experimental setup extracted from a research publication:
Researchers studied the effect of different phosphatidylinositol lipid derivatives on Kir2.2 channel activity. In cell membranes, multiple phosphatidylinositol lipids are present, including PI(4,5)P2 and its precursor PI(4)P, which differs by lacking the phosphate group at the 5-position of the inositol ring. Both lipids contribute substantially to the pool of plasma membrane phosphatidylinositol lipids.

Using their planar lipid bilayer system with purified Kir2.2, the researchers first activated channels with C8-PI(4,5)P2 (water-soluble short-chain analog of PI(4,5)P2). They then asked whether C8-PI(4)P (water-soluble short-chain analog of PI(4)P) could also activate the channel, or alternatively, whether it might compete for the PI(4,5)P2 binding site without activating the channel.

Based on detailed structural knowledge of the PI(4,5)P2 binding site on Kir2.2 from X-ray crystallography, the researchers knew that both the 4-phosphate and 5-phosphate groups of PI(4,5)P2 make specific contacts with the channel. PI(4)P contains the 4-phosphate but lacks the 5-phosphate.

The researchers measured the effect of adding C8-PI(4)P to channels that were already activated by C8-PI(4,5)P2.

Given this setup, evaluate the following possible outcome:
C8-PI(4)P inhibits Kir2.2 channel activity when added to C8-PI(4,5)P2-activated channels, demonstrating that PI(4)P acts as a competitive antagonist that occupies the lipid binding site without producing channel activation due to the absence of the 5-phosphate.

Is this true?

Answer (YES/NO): YES